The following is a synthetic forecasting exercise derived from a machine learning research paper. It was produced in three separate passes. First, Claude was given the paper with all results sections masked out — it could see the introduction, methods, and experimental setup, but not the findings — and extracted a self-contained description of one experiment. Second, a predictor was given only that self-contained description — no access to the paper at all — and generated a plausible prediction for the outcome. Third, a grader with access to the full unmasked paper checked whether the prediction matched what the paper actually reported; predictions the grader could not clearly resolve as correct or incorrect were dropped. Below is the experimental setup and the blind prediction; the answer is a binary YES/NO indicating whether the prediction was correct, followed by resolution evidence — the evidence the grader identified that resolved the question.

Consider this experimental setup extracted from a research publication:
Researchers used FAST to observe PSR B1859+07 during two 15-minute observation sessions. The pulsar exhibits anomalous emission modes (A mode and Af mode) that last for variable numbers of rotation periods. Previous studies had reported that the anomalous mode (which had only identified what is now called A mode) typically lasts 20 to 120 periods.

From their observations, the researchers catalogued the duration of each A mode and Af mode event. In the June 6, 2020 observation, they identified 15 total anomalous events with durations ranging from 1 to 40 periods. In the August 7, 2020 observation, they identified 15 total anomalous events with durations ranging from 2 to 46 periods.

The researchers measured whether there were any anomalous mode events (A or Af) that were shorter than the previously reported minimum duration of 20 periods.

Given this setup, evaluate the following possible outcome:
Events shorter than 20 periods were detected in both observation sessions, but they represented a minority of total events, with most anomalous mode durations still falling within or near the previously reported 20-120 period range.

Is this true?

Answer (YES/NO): NO